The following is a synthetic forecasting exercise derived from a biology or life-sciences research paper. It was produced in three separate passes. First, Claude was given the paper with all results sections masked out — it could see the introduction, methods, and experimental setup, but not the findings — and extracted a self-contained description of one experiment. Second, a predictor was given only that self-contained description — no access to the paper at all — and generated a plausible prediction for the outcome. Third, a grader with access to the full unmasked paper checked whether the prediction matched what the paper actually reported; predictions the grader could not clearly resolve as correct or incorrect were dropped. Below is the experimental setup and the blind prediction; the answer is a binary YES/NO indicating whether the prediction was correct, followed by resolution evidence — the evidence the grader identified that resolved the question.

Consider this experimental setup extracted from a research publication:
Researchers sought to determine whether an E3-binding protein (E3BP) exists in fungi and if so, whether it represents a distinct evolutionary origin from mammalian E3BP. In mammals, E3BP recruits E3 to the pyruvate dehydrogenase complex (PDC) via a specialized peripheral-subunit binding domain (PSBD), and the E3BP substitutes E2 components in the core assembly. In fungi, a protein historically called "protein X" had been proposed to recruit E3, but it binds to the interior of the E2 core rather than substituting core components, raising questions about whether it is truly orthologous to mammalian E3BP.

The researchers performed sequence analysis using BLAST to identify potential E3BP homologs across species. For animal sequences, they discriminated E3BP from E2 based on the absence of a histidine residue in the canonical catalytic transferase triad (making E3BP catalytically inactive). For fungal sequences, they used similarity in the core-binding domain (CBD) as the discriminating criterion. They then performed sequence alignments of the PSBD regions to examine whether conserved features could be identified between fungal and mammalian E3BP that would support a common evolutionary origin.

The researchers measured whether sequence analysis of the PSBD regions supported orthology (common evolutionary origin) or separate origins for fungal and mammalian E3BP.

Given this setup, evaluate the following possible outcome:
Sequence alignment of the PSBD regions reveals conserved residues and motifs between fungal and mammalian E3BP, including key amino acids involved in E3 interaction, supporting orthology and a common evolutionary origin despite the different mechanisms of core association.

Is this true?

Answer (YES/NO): YES